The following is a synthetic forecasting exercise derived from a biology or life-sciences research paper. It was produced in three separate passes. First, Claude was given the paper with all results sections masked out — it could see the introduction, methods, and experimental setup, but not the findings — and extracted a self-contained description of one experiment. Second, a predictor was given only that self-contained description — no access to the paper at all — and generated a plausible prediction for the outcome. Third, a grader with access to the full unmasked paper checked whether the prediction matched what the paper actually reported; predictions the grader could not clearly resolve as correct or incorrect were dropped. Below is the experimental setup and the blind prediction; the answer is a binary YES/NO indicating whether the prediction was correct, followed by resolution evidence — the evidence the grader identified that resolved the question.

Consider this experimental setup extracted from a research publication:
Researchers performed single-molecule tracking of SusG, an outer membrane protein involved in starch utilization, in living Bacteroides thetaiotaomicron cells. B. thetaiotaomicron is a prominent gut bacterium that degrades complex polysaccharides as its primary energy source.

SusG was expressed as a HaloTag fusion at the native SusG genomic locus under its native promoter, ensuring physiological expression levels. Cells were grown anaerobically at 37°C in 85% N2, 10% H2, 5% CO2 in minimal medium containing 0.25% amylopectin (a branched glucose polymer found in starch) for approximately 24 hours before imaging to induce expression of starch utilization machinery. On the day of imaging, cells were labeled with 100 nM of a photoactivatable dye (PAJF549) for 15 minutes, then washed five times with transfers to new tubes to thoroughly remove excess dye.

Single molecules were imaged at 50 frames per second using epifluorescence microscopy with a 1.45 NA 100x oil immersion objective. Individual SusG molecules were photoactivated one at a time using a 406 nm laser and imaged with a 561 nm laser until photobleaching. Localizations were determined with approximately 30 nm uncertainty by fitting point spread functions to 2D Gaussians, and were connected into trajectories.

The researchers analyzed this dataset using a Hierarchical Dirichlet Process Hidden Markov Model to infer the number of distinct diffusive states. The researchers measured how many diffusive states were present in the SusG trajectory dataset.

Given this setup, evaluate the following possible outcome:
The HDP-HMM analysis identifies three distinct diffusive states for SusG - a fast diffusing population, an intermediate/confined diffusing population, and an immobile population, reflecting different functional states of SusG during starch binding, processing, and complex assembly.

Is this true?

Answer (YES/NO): NO